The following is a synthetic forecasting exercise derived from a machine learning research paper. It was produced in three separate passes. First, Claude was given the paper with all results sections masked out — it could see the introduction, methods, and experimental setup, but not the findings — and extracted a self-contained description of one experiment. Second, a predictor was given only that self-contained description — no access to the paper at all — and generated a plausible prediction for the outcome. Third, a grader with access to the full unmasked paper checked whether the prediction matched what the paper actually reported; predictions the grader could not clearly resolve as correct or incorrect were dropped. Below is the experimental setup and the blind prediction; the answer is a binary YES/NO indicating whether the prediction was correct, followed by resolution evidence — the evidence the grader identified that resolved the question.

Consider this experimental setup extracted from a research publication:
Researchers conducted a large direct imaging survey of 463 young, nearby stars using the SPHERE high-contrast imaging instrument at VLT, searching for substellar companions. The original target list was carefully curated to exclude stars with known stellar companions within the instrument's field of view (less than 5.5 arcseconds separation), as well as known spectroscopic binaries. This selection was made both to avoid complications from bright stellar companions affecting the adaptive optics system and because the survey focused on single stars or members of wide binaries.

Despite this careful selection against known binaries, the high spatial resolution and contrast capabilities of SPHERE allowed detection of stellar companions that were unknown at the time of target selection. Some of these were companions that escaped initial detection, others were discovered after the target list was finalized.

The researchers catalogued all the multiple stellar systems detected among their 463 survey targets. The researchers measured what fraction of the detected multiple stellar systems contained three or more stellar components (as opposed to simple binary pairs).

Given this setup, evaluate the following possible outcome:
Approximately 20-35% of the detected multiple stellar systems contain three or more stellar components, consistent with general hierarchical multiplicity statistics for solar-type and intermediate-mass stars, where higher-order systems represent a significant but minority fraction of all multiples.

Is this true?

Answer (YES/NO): YES